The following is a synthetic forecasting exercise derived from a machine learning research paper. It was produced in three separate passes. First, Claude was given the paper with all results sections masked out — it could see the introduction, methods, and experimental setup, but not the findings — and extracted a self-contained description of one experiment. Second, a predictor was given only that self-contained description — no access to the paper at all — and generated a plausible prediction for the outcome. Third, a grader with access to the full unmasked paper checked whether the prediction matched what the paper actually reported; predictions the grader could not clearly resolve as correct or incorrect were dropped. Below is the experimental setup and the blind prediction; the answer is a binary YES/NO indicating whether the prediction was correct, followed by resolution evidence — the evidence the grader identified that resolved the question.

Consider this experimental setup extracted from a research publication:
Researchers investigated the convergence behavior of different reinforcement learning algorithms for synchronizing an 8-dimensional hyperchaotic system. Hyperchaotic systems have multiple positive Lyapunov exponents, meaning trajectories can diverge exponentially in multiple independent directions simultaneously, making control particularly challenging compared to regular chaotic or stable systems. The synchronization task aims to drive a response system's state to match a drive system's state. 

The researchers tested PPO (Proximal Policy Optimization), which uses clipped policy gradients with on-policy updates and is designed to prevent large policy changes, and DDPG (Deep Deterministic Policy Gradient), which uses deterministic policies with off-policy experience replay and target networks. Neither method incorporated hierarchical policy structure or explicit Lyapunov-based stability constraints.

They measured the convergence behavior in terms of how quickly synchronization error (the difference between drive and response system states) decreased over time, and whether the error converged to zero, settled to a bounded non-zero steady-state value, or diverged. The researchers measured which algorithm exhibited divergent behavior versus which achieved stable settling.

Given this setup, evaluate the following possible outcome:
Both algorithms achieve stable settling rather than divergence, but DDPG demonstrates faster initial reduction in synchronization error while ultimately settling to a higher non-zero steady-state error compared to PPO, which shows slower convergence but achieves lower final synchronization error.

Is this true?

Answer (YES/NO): NO